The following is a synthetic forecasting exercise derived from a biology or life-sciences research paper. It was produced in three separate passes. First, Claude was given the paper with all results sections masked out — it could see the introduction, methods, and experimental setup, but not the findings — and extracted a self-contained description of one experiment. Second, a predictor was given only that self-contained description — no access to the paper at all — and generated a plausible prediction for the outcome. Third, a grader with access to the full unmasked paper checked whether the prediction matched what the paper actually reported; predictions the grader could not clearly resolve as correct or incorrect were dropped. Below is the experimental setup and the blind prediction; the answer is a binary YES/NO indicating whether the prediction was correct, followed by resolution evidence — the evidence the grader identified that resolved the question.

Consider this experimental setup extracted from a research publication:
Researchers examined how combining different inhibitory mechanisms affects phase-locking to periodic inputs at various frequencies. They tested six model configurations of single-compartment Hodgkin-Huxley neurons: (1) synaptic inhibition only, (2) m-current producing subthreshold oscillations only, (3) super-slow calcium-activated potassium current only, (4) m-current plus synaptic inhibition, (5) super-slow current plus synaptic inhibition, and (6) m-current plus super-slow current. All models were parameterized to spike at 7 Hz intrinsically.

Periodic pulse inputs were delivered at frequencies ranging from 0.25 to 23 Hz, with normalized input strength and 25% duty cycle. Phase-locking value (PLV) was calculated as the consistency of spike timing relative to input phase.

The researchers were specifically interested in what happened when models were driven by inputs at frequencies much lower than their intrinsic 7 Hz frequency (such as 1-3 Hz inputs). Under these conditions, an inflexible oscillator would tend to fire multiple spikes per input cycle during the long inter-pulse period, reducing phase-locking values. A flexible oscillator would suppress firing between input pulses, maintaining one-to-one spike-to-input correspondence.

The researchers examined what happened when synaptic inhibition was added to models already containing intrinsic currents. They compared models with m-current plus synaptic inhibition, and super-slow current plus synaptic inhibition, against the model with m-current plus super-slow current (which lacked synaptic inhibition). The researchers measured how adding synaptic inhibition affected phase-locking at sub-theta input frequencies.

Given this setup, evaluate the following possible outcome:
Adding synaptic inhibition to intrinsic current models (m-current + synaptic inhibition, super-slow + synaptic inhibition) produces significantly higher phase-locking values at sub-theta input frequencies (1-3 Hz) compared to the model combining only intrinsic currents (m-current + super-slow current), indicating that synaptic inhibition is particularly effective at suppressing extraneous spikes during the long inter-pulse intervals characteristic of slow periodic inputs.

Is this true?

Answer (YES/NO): NO